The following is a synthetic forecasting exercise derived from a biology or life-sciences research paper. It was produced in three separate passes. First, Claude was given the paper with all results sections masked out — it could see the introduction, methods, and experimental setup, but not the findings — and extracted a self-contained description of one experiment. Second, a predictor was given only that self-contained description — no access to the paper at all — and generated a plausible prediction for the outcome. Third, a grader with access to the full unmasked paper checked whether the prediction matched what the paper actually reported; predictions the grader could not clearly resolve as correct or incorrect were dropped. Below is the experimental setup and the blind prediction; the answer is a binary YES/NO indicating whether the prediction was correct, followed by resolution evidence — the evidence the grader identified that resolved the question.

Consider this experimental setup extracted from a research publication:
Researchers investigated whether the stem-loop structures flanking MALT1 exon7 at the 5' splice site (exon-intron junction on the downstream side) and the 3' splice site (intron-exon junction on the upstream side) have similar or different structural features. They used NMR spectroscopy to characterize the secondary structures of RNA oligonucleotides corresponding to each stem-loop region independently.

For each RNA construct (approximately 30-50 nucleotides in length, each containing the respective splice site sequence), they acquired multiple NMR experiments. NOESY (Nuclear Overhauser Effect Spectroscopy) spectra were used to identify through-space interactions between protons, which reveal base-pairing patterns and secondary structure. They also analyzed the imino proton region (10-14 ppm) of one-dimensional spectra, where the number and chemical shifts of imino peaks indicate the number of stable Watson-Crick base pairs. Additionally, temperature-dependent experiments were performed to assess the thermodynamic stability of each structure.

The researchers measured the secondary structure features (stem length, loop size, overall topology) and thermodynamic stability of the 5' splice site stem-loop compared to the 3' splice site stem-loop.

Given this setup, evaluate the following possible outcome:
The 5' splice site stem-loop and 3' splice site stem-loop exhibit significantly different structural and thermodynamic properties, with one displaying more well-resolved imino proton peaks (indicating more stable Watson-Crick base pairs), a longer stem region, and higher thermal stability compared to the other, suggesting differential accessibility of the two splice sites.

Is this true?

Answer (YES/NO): NO